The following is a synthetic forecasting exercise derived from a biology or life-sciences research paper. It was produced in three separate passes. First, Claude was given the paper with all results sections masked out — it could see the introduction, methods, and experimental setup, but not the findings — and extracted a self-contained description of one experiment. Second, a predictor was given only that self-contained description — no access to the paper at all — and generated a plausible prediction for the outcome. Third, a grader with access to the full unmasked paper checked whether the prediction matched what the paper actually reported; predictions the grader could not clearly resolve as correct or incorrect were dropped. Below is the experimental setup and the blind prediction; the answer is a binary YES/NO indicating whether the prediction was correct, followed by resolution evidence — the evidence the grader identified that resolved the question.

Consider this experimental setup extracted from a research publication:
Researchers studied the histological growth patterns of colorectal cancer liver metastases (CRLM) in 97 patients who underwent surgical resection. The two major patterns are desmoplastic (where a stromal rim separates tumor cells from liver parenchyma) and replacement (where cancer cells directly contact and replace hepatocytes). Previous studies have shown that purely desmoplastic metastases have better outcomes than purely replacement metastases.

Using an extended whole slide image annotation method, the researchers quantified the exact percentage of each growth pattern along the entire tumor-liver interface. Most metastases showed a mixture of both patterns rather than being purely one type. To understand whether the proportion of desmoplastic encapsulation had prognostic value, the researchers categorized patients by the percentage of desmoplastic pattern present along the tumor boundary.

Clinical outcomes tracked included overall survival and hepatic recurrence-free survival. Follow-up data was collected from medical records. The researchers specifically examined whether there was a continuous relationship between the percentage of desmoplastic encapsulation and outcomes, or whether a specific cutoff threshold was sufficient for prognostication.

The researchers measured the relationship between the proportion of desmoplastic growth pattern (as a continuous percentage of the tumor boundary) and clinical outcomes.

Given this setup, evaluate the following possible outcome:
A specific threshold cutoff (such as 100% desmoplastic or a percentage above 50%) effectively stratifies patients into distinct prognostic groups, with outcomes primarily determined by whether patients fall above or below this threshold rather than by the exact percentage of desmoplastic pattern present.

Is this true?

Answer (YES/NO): NO